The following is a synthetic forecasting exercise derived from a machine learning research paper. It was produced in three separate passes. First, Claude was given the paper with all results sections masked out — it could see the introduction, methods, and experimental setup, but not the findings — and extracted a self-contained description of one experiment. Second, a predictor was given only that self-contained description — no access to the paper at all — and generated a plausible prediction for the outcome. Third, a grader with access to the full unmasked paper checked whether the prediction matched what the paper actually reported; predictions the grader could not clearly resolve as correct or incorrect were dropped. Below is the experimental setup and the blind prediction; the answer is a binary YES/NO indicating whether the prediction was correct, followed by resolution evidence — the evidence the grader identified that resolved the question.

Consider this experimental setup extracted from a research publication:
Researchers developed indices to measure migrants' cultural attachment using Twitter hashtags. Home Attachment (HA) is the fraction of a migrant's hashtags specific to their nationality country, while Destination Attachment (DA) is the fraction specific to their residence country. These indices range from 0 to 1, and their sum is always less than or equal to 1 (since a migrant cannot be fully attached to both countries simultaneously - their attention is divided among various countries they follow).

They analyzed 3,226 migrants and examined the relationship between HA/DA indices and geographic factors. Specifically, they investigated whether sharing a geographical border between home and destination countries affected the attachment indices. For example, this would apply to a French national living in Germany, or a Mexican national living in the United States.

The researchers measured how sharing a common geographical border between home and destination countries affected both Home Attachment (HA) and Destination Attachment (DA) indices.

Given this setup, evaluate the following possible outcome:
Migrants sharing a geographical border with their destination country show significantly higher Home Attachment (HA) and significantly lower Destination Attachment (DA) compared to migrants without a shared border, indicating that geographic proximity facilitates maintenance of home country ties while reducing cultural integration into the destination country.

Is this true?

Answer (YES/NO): NO